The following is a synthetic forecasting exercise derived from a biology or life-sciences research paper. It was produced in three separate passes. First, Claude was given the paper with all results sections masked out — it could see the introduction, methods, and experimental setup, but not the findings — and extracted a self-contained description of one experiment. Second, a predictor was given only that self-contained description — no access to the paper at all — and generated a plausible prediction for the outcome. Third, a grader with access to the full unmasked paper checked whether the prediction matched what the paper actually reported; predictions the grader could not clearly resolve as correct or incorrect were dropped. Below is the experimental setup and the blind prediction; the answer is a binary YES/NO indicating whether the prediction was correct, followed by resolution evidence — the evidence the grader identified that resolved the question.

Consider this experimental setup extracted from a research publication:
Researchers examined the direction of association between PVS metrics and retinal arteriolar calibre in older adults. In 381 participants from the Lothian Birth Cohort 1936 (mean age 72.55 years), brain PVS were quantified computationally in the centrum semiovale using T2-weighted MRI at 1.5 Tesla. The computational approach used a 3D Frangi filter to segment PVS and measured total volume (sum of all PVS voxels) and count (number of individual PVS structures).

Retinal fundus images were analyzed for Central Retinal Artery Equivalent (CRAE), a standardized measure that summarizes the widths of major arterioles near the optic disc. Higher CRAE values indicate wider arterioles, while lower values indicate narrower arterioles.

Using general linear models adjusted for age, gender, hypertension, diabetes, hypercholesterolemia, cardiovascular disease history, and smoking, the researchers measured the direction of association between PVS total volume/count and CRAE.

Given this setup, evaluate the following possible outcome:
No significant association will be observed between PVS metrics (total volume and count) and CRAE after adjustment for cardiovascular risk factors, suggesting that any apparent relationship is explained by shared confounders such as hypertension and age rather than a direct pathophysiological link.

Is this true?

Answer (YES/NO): NO